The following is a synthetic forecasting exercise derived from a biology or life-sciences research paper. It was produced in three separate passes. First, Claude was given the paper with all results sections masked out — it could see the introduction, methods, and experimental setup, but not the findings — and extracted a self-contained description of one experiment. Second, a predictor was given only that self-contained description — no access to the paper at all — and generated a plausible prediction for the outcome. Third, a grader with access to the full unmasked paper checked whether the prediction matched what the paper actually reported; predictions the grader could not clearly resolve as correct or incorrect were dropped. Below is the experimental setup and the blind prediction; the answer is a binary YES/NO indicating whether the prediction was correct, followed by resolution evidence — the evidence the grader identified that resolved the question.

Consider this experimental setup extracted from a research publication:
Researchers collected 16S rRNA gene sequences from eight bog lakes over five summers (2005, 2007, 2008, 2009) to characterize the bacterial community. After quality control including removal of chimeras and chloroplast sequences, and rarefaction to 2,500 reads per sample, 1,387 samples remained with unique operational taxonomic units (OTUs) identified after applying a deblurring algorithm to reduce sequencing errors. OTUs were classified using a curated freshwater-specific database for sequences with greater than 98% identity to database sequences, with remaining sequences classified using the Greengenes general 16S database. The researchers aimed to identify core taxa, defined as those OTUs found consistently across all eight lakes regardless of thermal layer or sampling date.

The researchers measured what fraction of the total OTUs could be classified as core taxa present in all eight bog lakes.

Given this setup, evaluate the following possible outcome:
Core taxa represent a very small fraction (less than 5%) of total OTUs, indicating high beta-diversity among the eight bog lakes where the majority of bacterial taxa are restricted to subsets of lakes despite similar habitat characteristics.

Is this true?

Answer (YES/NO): YES